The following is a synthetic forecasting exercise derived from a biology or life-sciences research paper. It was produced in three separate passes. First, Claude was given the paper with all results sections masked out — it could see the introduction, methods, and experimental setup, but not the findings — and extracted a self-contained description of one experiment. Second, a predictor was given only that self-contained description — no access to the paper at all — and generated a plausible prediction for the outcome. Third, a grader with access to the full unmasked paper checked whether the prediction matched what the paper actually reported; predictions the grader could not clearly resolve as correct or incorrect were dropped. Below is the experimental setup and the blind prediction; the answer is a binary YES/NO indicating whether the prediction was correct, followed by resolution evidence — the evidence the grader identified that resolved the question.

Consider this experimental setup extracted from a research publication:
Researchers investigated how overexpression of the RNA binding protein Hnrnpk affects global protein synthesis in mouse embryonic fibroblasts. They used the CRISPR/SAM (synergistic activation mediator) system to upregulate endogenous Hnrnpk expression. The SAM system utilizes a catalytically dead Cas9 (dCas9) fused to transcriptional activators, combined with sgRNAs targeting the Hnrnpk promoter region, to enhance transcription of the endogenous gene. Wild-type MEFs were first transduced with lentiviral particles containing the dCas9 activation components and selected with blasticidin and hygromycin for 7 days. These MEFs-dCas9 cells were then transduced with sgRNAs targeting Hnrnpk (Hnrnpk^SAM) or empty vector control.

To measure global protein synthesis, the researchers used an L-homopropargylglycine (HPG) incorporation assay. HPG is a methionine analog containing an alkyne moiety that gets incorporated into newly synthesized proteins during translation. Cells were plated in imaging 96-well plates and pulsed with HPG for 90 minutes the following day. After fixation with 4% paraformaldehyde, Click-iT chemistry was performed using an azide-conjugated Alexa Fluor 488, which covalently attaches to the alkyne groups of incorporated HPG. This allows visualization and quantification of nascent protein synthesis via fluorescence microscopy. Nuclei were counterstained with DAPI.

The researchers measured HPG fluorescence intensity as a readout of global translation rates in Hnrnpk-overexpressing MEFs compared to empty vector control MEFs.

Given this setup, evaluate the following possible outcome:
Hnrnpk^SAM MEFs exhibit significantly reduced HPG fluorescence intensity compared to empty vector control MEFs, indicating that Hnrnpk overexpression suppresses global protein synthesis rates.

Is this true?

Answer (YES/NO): YES